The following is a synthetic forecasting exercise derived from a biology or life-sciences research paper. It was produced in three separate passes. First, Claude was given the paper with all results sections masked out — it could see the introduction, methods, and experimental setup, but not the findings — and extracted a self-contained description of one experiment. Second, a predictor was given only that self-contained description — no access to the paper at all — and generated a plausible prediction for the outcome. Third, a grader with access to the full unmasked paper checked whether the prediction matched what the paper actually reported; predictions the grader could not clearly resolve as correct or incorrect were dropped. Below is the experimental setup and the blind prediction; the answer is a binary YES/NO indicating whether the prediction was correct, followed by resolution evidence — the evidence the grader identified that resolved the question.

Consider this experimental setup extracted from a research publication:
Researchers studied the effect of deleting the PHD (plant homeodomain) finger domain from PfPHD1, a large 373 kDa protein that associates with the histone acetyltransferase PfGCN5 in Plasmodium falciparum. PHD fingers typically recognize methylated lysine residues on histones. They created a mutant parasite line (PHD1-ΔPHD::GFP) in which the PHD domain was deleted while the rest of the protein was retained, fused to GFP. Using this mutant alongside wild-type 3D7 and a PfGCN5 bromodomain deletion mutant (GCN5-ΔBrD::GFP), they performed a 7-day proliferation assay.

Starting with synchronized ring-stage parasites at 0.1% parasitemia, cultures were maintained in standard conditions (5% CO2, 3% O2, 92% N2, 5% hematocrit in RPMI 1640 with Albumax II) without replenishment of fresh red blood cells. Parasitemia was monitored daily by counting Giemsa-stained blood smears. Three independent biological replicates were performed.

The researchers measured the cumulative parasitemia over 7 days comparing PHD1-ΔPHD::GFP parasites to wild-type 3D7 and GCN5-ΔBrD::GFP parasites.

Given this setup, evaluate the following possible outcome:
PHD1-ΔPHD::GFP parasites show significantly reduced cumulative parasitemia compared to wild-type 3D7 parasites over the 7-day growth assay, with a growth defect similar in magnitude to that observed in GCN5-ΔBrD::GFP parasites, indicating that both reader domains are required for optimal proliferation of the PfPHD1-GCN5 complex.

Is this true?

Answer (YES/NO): YES